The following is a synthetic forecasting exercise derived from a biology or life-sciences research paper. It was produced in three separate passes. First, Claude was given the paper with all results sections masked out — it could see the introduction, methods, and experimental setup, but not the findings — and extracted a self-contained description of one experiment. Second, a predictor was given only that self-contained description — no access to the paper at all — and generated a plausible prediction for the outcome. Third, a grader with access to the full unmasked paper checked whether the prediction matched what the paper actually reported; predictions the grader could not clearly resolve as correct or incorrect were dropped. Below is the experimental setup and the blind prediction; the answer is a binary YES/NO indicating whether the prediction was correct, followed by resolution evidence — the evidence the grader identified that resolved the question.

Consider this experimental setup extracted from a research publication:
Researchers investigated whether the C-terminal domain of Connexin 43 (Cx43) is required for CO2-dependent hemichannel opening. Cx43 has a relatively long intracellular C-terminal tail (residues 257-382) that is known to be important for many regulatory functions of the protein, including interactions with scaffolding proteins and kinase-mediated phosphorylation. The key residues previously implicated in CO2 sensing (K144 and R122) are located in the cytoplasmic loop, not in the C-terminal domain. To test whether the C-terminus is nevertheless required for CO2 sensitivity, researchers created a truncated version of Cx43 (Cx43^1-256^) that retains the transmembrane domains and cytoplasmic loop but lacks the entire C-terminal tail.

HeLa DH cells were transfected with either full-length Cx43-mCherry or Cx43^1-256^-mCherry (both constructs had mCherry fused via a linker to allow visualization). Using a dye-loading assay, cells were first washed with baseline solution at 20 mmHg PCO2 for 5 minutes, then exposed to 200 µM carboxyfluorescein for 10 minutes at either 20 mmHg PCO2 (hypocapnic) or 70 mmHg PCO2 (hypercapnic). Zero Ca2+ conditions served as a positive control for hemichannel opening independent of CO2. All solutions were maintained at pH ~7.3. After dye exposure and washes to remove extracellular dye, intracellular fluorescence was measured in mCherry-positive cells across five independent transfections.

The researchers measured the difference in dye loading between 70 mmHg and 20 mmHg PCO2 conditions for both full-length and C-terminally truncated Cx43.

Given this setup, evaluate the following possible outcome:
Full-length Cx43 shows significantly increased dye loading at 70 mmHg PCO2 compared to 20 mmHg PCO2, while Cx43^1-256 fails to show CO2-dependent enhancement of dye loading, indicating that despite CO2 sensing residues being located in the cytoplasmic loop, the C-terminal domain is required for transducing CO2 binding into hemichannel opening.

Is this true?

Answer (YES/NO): NO